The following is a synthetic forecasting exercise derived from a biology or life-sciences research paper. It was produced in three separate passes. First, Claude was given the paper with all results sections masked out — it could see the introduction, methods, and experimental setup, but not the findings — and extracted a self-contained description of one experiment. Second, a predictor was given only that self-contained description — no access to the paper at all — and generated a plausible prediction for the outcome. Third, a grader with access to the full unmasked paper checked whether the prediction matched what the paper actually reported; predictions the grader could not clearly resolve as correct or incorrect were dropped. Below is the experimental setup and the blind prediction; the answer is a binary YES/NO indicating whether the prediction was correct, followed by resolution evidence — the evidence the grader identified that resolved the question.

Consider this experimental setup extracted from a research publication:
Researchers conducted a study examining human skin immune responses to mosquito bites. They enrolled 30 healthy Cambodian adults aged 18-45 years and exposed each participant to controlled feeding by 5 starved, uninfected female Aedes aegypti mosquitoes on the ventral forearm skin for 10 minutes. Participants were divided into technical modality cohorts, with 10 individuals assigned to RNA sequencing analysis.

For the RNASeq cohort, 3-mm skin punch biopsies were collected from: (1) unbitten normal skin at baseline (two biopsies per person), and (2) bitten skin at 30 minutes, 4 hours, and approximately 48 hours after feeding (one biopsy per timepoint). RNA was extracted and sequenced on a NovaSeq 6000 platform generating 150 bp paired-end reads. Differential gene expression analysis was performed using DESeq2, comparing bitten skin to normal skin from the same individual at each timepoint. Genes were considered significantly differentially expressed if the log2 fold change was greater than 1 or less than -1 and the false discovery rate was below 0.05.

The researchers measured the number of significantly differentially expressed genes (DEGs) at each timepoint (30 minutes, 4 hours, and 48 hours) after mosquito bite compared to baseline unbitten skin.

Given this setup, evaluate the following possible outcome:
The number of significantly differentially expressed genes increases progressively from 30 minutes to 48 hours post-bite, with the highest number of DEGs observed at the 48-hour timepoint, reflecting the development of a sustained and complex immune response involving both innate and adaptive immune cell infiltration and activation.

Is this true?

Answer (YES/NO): YES